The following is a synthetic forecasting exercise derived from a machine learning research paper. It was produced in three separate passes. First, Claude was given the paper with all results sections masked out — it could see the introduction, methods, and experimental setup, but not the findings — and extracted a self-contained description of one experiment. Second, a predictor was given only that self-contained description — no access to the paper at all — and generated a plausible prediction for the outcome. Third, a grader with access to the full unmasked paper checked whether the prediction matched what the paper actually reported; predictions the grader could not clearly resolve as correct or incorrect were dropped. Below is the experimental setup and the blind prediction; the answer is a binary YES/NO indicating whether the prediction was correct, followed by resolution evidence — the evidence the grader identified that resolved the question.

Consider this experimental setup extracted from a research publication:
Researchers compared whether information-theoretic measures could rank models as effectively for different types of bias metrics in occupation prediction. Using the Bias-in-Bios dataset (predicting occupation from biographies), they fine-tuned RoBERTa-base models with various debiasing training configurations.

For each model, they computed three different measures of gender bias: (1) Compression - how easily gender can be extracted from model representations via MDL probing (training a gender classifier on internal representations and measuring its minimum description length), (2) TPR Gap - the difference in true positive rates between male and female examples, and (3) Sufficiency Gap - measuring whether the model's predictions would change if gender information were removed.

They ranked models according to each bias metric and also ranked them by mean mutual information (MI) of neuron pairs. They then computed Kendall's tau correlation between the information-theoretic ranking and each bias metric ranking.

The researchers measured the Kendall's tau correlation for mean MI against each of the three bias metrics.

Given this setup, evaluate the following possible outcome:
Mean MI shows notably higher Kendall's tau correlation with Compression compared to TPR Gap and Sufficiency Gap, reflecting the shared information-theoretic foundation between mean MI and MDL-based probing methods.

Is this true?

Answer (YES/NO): YES